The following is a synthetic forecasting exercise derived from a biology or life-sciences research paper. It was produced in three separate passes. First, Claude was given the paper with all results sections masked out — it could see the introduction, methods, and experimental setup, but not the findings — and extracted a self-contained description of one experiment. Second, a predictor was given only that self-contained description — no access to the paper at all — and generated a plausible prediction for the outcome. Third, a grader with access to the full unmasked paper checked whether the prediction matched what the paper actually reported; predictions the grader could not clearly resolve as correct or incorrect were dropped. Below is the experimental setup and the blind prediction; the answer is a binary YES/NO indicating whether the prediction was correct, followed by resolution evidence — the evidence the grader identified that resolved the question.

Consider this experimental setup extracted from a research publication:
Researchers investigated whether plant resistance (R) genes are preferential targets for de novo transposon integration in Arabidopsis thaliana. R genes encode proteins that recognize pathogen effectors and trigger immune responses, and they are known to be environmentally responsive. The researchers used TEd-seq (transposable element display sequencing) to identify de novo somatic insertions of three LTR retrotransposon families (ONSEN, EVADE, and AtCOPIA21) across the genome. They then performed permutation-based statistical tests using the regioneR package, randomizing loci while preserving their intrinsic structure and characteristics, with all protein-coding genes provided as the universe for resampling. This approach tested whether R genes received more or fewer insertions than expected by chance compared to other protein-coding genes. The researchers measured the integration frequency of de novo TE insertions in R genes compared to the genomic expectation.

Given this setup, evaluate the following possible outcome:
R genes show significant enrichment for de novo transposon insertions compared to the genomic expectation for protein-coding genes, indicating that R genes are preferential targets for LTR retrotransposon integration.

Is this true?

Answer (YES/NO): YES